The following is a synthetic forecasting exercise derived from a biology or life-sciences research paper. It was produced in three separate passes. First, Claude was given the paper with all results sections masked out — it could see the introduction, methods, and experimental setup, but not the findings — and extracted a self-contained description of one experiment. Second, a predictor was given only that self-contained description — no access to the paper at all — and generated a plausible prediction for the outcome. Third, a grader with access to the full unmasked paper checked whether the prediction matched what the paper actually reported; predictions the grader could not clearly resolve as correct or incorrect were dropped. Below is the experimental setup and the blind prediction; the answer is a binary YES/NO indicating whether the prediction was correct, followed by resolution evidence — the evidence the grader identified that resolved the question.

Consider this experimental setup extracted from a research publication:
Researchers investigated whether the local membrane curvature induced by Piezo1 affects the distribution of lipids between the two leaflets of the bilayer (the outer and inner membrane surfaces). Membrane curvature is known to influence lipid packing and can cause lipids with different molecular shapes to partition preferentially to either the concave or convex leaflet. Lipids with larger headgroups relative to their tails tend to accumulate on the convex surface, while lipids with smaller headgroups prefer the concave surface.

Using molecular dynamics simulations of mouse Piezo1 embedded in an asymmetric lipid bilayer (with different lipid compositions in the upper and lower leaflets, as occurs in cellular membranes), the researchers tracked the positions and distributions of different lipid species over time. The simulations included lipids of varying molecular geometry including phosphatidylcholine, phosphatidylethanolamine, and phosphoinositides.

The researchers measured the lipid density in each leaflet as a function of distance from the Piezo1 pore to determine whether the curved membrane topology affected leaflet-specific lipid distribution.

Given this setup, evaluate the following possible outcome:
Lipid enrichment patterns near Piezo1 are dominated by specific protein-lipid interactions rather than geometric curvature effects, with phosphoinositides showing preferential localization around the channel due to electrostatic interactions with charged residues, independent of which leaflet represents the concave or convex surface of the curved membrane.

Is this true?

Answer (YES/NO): YES